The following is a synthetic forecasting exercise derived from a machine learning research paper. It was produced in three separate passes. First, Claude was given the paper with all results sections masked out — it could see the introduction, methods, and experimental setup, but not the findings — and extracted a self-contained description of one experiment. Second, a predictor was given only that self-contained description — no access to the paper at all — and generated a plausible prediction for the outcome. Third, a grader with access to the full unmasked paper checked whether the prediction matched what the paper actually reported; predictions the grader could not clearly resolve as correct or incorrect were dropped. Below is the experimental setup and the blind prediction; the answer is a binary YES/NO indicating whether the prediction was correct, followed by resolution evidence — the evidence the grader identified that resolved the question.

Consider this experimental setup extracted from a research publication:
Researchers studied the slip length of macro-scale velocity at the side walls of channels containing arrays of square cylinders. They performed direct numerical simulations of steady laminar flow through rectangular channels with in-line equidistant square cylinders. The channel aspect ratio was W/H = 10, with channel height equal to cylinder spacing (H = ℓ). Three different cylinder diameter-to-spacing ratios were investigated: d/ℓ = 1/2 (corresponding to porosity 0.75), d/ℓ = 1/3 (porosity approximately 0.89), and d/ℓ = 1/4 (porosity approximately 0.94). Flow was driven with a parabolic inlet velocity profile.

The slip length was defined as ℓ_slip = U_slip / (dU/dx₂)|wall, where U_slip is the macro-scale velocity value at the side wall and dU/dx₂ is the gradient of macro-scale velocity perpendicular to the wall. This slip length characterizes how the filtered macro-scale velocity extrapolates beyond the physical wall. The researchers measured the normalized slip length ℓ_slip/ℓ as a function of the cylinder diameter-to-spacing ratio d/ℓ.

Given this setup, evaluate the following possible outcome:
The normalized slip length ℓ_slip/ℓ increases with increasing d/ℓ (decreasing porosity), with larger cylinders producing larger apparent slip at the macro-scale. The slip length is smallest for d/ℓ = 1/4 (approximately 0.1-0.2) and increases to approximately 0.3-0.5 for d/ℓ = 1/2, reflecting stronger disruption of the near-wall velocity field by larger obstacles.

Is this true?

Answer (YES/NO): NO